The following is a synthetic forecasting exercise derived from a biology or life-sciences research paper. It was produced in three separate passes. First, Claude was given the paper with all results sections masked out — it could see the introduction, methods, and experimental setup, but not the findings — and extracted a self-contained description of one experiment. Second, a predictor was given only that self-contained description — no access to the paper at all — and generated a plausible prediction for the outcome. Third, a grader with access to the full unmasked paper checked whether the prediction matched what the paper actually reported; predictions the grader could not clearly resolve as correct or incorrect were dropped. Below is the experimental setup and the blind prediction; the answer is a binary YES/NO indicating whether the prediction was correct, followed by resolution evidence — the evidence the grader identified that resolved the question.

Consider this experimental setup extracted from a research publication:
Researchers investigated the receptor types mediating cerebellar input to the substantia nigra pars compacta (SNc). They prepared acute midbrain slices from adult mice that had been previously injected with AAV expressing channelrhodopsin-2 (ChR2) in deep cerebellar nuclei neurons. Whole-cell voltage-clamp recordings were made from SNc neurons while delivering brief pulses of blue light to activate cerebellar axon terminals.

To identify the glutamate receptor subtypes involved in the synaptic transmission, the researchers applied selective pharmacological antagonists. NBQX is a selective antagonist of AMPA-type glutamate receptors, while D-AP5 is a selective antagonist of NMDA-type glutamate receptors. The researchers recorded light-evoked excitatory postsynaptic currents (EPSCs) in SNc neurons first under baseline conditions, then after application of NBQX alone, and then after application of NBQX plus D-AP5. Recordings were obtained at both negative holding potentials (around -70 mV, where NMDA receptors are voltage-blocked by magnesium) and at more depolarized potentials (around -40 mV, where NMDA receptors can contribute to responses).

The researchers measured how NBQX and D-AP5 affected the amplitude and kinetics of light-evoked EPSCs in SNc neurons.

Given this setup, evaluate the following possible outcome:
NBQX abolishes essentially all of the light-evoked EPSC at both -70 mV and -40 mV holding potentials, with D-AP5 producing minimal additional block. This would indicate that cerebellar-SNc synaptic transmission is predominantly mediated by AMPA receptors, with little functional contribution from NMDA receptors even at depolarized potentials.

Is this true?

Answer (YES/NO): NO